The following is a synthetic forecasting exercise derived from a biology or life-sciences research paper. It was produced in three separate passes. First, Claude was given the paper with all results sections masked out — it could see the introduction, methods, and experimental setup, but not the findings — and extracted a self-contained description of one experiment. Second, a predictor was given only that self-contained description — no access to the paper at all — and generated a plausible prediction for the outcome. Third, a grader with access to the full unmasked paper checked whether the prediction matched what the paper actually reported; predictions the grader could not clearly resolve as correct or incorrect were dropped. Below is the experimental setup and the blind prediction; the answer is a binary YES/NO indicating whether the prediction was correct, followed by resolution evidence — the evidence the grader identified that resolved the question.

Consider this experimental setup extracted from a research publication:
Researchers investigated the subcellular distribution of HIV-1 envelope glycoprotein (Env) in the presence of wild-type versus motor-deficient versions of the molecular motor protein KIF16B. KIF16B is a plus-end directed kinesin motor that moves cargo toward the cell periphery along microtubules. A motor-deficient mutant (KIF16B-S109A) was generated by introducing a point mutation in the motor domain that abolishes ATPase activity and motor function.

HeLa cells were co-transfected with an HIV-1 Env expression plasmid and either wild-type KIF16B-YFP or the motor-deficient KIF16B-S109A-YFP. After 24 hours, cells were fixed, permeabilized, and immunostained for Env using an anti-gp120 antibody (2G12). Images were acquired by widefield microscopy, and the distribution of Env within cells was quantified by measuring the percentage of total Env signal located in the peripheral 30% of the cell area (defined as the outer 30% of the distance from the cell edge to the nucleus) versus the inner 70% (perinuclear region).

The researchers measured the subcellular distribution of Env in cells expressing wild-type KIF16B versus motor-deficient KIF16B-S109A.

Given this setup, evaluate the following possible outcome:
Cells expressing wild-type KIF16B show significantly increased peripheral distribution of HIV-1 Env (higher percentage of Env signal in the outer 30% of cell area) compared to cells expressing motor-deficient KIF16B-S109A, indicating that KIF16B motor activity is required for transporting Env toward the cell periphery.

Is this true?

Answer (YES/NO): YES